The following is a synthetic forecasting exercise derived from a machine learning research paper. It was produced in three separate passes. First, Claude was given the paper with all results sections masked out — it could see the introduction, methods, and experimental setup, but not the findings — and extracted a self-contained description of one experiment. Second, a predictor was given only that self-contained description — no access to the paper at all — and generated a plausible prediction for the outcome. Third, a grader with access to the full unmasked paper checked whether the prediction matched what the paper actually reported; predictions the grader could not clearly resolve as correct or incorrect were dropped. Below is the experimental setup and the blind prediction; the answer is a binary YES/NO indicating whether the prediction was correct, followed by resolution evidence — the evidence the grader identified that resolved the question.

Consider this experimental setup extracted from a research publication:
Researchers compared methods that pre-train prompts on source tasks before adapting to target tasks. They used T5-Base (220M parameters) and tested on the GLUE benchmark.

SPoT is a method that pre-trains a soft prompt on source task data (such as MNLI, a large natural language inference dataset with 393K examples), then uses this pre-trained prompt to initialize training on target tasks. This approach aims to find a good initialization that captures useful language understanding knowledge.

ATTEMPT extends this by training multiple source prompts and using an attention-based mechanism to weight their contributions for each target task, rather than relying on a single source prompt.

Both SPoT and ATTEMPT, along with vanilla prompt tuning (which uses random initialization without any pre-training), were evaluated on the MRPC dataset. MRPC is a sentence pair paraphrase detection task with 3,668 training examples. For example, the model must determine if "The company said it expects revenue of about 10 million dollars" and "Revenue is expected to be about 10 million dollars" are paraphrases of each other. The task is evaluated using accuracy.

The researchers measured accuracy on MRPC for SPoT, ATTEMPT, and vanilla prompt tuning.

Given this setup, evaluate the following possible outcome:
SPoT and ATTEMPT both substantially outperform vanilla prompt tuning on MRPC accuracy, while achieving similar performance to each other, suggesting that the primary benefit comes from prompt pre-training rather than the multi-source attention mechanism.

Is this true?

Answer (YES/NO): NO